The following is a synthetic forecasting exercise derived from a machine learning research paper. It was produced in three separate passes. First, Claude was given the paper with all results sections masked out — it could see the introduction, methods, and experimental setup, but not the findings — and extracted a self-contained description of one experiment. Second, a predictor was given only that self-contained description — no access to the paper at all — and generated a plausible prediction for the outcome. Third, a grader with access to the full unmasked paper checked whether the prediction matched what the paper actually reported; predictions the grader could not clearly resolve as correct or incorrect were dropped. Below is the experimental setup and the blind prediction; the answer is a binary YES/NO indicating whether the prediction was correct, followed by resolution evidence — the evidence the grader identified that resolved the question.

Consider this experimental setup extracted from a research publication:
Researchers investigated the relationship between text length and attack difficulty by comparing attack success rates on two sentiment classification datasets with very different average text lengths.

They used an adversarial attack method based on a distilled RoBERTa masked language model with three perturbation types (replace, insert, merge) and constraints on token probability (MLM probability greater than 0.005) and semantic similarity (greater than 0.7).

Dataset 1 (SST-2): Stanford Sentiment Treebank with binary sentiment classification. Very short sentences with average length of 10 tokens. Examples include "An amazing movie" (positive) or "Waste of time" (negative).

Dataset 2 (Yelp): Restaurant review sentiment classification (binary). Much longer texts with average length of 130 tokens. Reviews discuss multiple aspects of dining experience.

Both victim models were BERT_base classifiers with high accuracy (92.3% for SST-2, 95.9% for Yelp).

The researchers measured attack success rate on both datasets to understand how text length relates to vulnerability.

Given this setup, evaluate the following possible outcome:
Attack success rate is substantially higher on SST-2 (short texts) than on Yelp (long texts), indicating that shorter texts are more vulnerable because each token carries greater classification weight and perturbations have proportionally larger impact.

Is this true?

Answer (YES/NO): YES